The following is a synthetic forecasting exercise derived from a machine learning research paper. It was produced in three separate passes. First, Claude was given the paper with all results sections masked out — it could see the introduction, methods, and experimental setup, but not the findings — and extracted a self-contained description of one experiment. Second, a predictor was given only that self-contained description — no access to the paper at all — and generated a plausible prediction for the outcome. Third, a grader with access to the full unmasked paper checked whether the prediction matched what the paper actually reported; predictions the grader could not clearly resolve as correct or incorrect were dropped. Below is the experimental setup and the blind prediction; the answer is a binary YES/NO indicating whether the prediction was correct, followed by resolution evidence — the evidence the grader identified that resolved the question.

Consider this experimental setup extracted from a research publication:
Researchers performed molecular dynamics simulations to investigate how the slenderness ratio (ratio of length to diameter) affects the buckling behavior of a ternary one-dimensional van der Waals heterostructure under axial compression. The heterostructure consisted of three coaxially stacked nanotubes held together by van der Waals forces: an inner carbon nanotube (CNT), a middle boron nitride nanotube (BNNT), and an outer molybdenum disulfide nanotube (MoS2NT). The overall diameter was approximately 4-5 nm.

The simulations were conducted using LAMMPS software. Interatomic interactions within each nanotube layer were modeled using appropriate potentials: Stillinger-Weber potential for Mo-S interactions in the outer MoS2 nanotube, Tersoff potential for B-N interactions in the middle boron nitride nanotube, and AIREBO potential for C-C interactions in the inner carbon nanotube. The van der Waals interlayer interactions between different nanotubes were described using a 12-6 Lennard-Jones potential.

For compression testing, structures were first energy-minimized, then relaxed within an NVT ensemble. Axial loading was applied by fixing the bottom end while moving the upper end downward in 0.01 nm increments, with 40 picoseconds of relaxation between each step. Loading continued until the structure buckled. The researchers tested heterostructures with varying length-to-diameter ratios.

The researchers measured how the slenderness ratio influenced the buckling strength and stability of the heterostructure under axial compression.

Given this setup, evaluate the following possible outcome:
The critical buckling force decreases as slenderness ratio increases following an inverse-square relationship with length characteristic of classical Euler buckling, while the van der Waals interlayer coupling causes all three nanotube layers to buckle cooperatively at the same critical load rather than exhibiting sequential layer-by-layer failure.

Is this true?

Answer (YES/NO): NO